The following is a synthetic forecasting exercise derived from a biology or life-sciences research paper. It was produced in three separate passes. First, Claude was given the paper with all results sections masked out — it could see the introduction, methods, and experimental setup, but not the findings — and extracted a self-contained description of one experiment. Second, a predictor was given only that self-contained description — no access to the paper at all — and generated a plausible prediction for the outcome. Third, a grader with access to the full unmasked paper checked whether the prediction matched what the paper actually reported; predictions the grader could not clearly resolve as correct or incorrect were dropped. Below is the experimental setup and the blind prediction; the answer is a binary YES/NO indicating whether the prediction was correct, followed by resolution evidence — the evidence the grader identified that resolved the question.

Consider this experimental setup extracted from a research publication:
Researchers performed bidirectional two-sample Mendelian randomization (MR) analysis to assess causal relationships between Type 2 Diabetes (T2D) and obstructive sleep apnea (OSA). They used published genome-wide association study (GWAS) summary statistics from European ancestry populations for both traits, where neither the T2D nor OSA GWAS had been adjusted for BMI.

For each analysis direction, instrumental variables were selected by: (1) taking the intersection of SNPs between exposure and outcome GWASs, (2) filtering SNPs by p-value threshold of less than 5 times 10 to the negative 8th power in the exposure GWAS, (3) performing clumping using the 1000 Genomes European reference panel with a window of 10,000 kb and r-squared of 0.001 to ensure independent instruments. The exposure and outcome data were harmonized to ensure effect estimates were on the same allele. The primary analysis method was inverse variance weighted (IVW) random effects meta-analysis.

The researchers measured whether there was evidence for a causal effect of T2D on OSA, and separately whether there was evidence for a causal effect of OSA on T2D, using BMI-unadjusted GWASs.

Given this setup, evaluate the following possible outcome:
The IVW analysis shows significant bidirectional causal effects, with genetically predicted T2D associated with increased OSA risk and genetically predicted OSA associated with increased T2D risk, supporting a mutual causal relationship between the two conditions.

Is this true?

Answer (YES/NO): NO